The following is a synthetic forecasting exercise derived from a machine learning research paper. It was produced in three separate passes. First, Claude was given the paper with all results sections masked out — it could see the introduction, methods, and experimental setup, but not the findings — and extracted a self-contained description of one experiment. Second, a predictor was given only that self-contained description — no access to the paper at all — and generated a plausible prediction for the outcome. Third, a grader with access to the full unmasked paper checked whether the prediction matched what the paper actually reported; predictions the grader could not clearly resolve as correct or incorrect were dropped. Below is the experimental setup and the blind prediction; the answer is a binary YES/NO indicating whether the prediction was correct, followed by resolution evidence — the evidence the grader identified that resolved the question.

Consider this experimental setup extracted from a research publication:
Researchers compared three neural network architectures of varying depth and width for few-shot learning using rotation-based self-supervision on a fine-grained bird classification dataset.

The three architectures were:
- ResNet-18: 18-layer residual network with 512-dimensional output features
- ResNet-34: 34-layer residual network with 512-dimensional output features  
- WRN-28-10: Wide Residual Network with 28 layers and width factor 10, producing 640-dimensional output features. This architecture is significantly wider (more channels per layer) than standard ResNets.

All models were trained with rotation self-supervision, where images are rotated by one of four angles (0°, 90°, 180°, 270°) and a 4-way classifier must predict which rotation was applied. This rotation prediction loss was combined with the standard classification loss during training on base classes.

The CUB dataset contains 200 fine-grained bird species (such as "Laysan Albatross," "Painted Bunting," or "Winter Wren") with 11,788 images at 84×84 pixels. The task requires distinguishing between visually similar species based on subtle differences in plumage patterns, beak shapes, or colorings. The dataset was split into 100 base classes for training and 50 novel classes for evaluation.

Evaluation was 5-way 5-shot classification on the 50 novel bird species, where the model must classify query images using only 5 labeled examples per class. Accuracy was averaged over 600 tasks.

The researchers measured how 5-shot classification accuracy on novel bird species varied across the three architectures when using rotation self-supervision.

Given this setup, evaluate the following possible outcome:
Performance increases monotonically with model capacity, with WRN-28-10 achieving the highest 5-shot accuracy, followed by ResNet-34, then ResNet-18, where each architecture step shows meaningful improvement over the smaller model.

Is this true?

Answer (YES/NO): NO